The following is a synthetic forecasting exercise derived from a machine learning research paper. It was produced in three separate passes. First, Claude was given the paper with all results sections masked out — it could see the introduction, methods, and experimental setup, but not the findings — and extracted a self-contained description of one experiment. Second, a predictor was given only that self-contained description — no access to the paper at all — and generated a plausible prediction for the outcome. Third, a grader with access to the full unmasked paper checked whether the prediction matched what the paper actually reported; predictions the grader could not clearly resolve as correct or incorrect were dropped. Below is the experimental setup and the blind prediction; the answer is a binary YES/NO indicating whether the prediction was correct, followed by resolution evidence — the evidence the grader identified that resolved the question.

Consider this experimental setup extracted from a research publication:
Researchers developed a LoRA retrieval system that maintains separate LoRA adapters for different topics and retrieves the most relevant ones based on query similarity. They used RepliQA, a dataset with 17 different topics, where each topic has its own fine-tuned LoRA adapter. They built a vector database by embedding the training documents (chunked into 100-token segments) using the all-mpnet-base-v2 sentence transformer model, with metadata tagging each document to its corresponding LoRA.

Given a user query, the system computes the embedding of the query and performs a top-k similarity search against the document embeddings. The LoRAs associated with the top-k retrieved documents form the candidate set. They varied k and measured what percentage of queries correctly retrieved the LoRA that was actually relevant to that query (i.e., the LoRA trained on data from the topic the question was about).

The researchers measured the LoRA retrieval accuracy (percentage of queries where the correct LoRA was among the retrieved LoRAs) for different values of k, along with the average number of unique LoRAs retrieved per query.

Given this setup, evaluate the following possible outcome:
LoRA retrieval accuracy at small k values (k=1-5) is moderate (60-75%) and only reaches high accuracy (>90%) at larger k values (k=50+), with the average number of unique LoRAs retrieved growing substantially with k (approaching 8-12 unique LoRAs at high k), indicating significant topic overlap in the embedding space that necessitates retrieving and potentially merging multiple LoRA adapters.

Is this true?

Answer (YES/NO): NO